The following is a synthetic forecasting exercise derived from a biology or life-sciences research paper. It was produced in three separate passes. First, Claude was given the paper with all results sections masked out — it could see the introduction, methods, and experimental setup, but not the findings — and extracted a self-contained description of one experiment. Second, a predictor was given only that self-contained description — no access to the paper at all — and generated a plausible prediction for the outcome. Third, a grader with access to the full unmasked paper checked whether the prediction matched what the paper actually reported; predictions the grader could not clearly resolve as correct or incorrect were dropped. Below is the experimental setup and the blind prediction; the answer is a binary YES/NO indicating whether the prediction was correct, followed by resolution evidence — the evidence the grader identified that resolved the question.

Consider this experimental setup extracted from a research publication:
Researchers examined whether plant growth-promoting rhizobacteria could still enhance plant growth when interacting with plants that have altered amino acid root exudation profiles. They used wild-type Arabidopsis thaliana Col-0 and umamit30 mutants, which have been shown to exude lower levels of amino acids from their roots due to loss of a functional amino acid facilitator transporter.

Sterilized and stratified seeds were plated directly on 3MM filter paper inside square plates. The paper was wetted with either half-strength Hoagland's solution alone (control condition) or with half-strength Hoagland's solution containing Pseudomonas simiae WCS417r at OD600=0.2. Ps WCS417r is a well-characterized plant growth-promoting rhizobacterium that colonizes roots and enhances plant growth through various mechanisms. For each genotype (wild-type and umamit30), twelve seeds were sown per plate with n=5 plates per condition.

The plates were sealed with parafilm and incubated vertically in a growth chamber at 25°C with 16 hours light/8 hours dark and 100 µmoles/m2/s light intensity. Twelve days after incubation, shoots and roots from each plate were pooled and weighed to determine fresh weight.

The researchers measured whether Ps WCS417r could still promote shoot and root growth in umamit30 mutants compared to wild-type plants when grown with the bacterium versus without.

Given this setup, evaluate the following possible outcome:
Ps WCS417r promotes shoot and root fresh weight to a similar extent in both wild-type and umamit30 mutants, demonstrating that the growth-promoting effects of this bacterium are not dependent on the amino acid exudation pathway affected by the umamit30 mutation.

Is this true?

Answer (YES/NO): YES